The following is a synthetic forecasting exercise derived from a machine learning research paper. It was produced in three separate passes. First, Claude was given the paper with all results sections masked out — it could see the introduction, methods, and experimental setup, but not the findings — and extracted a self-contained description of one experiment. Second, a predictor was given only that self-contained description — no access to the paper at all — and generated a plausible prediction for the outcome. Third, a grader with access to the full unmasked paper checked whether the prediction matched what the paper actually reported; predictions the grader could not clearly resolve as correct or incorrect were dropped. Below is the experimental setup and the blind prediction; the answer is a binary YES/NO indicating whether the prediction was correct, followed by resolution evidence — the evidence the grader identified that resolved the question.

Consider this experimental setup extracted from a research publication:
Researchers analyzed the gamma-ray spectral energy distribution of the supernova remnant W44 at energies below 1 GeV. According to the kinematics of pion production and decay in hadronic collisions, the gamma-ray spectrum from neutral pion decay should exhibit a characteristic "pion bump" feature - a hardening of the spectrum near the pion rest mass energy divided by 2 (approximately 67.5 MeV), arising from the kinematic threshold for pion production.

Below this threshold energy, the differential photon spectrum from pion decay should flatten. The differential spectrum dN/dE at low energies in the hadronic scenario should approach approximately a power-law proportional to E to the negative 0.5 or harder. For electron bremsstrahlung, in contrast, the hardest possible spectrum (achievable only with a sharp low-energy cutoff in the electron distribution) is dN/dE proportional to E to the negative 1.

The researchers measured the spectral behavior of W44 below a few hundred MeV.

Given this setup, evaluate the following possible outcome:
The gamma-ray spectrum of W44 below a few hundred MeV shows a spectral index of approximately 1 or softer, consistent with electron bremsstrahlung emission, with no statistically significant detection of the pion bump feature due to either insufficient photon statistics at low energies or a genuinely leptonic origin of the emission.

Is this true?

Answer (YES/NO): NO